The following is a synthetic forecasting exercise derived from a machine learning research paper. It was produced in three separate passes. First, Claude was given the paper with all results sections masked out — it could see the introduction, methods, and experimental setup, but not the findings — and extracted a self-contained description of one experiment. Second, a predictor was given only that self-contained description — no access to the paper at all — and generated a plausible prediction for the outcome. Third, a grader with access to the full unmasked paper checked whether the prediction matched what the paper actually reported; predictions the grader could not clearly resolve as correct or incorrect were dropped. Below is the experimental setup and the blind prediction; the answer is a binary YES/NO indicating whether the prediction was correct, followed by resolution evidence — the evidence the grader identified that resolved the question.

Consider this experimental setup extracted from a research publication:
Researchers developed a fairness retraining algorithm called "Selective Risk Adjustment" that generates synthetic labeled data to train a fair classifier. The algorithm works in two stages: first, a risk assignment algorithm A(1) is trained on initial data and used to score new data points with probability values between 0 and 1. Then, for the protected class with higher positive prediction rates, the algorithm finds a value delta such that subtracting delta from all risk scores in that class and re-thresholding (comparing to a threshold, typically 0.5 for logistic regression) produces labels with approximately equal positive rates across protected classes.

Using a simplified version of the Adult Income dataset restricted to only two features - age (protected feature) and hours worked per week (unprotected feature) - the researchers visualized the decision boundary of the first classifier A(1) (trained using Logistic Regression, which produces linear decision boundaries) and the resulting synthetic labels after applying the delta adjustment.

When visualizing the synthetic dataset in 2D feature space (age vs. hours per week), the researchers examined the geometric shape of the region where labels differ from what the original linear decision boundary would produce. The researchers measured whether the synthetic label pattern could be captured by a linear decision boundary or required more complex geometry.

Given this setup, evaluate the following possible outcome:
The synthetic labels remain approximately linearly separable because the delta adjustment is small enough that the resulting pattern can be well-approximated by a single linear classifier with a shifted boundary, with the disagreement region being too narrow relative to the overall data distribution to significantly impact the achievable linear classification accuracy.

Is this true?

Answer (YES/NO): NO